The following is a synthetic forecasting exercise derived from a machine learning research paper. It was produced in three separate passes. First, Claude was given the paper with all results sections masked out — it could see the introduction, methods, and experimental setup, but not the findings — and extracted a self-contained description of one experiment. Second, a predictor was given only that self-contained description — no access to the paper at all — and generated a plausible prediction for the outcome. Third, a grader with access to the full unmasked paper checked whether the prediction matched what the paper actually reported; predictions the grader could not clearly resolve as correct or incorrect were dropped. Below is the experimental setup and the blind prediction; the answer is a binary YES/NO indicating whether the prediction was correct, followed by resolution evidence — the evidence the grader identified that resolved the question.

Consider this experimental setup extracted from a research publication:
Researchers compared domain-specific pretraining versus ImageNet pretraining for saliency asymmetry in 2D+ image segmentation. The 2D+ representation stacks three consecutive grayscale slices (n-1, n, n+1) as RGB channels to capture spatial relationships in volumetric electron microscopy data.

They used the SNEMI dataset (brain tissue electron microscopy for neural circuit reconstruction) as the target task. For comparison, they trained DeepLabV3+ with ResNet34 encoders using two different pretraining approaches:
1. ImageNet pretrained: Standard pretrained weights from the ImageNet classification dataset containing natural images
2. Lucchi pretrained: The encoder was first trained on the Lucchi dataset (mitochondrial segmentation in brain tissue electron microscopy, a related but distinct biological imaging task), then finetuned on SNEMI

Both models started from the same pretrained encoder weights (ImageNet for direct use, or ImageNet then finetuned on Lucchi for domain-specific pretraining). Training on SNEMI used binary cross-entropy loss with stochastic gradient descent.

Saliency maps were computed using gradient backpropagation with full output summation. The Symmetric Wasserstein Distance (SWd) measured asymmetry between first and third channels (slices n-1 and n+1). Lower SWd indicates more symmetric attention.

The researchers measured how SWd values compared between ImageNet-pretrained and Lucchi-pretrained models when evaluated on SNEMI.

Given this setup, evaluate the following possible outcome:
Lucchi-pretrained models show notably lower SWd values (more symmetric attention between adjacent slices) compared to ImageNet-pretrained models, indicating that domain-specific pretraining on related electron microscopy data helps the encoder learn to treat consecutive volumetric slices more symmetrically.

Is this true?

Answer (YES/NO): YES